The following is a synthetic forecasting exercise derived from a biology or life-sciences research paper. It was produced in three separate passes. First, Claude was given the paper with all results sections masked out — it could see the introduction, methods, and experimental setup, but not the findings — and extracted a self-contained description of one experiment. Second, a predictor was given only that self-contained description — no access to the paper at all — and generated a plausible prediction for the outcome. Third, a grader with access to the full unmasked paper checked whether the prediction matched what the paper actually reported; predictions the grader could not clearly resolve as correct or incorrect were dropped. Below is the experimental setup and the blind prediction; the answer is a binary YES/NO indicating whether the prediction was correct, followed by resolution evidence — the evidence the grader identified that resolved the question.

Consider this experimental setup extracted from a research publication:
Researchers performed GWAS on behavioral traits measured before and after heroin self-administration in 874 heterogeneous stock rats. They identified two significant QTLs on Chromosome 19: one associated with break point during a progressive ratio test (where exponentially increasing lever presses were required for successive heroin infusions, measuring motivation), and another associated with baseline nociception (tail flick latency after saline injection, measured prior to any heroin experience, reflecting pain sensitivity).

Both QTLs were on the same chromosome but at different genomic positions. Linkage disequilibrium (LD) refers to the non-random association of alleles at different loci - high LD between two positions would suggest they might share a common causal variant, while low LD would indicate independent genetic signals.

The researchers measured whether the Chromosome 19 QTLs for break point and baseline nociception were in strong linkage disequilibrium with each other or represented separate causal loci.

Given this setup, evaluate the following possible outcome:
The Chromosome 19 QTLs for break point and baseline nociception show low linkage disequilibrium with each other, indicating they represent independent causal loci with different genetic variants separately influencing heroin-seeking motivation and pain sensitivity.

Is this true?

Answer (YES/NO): YES